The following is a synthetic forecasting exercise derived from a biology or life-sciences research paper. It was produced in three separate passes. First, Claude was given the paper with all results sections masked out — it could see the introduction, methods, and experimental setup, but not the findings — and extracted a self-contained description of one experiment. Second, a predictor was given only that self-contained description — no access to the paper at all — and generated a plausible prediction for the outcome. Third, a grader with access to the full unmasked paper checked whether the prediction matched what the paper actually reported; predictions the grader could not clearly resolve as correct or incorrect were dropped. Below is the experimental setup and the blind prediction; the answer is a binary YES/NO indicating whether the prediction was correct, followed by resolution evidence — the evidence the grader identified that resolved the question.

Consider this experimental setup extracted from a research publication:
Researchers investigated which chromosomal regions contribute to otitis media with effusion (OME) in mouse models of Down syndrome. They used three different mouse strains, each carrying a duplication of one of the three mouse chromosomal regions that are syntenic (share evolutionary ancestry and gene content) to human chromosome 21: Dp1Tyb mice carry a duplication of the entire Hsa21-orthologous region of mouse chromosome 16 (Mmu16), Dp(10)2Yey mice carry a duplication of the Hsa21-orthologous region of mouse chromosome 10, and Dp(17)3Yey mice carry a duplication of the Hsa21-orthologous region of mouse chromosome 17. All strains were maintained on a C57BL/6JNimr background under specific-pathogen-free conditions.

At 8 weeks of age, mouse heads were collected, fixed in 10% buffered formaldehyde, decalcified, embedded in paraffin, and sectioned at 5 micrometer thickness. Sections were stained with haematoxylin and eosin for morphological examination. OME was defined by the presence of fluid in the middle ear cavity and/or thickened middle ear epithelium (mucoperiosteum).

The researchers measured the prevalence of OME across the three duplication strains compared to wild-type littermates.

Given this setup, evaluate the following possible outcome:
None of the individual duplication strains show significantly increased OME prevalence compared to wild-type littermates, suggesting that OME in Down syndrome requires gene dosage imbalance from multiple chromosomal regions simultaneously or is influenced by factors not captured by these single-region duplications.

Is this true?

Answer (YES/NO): NO